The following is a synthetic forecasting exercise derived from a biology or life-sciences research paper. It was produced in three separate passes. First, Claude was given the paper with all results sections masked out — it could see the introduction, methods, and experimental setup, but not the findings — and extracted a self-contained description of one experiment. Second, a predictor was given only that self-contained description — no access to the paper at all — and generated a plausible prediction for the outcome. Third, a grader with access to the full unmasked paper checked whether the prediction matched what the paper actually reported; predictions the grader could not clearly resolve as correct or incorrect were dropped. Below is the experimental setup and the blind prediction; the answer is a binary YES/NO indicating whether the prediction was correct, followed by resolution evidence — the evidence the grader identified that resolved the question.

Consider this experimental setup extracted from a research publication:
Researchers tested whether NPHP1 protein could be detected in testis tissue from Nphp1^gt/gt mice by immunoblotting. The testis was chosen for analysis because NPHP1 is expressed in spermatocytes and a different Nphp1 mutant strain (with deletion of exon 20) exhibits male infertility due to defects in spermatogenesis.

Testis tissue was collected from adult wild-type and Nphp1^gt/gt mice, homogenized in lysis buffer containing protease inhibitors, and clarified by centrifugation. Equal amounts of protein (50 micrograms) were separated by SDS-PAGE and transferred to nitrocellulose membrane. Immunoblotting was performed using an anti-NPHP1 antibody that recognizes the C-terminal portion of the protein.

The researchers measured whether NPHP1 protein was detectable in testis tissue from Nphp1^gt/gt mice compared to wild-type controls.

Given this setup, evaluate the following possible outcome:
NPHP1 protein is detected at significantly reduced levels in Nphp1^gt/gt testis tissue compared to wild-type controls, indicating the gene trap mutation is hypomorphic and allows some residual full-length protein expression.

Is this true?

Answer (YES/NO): NO